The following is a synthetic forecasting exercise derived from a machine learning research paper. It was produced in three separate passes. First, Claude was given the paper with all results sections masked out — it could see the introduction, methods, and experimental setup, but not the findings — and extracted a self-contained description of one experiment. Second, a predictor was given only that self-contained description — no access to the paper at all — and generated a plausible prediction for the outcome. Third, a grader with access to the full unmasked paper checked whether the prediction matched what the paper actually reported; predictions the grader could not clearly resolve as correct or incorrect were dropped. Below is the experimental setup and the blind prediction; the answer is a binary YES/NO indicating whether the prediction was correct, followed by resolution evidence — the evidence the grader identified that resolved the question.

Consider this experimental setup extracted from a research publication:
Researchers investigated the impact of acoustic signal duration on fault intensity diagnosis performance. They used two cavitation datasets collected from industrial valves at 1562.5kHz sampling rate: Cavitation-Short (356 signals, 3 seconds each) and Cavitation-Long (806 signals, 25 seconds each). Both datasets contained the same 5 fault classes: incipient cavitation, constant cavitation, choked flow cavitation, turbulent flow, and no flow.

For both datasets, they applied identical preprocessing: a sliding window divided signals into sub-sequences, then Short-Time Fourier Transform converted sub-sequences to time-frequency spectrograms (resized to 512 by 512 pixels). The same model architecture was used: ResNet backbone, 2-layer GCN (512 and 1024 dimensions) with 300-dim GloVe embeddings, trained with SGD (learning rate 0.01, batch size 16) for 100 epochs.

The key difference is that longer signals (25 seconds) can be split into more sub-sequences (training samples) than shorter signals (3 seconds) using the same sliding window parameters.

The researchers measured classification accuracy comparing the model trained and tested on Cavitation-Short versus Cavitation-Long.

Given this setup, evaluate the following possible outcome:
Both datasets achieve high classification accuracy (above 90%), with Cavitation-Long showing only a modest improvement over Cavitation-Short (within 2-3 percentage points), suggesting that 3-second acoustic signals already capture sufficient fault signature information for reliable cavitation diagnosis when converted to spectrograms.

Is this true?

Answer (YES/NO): NO